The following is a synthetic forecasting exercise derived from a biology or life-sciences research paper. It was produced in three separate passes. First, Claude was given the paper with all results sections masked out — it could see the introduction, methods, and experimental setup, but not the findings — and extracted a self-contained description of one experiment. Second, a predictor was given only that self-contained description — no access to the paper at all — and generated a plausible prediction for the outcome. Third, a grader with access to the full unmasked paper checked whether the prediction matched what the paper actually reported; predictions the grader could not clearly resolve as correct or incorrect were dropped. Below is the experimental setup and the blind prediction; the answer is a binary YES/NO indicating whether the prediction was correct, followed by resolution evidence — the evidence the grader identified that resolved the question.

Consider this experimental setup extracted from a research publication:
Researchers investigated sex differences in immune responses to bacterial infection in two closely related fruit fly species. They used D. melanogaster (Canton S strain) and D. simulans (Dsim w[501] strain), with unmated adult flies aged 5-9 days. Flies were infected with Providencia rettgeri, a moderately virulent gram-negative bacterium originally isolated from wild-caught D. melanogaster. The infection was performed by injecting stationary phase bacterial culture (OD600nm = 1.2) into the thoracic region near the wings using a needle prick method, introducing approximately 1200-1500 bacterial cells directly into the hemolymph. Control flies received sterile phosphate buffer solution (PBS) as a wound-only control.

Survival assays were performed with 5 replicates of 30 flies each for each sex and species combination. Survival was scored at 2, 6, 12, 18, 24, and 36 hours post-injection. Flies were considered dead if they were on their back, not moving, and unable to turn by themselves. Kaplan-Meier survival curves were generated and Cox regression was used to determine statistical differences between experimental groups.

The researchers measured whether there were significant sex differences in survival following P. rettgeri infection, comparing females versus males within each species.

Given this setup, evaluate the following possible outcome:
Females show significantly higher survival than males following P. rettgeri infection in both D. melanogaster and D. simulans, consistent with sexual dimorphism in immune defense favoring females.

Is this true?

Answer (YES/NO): NO